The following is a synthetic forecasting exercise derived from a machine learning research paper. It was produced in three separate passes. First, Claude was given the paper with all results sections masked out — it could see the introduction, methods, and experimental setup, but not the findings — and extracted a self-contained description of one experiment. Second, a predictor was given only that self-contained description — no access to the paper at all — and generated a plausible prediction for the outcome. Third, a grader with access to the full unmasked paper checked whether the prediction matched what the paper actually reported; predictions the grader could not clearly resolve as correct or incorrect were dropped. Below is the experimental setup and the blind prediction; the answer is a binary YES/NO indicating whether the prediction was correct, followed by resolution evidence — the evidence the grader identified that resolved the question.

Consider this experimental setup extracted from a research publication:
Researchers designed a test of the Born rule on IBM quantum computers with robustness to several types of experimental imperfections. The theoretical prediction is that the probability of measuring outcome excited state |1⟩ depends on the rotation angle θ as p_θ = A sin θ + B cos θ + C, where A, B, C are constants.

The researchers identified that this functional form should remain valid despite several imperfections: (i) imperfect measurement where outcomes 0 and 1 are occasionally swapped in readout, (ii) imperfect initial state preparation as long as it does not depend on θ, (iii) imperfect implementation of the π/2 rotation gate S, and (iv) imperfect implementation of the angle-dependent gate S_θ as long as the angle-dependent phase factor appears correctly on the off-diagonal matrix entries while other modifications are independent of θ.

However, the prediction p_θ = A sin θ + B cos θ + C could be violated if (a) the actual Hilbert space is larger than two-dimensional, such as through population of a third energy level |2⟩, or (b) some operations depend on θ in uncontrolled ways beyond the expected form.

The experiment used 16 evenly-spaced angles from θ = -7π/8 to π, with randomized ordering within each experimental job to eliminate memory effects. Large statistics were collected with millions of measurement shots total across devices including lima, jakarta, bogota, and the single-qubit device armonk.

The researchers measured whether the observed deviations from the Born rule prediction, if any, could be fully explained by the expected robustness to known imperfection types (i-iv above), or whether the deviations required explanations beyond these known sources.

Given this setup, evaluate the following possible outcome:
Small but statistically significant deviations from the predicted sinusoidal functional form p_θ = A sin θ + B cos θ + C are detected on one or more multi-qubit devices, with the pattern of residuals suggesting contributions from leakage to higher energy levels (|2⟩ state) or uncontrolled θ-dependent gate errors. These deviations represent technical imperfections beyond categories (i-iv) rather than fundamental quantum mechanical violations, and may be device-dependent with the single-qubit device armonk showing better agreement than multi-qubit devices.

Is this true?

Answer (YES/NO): NO